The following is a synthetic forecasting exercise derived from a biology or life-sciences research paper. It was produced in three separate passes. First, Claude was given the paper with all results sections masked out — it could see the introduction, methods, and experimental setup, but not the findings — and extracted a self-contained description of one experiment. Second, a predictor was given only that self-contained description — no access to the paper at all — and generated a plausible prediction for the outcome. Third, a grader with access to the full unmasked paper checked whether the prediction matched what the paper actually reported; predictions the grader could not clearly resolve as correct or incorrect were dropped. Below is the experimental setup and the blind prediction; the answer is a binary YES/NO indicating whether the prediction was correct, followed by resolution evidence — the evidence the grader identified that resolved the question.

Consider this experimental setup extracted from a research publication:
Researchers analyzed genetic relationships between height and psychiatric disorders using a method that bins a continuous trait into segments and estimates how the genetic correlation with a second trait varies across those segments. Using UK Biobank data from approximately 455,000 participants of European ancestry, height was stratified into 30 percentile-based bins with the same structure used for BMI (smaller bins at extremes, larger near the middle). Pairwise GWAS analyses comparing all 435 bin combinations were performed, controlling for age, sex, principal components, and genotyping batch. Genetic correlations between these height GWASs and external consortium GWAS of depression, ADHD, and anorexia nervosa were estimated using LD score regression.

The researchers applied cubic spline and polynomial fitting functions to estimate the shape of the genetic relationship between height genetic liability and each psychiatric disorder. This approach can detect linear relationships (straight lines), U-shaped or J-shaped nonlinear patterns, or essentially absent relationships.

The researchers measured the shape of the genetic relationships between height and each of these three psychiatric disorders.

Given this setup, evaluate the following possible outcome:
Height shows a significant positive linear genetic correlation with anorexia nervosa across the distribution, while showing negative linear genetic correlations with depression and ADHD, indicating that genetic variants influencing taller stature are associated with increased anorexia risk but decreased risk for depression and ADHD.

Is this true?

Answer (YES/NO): NO